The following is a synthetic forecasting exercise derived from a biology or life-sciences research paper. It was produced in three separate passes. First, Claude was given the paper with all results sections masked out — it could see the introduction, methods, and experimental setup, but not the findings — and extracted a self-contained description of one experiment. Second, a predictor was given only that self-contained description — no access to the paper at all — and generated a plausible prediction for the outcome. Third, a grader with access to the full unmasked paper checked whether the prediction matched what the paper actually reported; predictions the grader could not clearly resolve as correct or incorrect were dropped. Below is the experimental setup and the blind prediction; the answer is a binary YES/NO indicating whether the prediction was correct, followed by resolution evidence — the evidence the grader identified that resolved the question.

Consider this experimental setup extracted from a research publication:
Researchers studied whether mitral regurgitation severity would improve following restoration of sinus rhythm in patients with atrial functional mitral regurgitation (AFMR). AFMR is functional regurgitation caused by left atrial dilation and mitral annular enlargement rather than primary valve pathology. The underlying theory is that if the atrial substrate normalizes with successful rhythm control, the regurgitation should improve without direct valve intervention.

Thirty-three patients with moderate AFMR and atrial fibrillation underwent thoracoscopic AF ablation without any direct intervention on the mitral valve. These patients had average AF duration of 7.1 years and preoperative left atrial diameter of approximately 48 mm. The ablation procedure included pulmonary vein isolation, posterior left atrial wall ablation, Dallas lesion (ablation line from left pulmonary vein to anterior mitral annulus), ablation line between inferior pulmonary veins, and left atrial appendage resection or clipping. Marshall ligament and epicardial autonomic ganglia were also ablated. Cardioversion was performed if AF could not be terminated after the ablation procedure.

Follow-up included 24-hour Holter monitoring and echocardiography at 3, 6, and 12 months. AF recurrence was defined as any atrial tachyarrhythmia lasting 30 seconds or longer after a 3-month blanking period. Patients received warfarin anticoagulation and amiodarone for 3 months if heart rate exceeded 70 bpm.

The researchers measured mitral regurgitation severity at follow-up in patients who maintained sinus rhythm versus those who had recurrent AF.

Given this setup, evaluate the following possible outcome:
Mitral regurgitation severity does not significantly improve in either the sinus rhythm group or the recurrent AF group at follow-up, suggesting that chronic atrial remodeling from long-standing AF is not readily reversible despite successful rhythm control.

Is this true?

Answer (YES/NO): NO